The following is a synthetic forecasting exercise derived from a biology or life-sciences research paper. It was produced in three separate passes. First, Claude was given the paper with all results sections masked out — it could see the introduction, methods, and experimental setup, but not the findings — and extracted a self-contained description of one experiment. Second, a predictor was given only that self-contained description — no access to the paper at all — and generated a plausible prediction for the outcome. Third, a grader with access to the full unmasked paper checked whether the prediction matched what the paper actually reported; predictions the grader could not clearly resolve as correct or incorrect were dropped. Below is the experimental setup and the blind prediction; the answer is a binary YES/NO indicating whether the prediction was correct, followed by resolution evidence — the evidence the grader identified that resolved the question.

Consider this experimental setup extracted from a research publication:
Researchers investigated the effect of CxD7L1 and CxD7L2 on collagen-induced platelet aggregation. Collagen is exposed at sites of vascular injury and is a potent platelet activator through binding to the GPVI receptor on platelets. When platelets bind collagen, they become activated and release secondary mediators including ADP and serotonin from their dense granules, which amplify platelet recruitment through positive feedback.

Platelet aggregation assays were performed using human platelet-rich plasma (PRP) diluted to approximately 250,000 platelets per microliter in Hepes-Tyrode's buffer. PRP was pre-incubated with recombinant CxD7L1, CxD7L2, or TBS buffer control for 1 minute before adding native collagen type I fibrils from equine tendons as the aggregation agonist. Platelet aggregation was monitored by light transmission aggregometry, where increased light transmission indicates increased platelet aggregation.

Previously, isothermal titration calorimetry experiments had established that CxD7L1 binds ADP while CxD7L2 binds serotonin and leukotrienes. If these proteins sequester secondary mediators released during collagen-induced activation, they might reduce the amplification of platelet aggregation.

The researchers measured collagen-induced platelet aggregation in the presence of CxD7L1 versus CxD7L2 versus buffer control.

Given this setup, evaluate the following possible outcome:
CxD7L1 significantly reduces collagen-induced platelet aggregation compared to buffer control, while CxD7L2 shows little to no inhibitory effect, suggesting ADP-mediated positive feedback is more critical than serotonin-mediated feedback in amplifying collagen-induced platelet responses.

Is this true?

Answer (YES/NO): NO